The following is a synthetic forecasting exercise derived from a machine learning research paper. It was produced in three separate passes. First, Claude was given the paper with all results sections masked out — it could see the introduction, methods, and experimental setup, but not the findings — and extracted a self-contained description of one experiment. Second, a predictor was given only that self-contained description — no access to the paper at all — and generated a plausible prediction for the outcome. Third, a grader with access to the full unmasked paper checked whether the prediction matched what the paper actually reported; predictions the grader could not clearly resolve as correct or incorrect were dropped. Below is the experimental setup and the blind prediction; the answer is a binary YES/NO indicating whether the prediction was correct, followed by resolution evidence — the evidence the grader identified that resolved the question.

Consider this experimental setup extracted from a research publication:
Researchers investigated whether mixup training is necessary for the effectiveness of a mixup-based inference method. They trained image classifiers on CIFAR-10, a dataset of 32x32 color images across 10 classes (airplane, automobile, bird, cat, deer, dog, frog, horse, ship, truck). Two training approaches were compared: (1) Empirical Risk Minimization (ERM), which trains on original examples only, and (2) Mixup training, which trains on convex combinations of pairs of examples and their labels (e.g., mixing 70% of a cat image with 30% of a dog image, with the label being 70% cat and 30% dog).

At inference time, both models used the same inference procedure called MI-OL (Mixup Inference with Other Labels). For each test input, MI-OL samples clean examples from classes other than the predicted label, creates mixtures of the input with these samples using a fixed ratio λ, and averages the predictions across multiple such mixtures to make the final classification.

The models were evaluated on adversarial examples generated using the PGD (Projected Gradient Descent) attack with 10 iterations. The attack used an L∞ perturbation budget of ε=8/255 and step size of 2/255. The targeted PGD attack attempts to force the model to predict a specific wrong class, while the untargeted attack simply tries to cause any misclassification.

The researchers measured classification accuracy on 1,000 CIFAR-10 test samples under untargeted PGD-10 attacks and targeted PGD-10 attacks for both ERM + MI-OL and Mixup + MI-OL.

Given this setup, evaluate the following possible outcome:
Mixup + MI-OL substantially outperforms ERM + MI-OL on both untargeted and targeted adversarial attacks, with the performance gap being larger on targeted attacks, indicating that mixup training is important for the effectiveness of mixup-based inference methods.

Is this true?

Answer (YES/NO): YES